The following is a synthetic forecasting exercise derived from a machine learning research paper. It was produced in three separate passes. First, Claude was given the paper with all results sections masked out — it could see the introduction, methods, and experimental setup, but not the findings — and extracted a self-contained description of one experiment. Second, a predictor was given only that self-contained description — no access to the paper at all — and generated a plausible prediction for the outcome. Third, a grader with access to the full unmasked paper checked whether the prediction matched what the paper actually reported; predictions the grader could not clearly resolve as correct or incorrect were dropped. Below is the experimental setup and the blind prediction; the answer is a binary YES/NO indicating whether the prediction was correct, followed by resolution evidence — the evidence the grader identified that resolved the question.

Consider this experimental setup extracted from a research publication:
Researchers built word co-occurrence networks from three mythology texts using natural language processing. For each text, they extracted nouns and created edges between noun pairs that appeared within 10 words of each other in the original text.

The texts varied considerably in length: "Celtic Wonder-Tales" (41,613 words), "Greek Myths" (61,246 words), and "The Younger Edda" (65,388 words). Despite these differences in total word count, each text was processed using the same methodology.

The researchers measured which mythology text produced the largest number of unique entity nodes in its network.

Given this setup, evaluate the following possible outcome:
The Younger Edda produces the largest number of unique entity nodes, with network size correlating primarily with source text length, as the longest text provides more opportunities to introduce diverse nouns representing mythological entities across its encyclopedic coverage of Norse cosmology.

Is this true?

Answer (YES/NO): YES